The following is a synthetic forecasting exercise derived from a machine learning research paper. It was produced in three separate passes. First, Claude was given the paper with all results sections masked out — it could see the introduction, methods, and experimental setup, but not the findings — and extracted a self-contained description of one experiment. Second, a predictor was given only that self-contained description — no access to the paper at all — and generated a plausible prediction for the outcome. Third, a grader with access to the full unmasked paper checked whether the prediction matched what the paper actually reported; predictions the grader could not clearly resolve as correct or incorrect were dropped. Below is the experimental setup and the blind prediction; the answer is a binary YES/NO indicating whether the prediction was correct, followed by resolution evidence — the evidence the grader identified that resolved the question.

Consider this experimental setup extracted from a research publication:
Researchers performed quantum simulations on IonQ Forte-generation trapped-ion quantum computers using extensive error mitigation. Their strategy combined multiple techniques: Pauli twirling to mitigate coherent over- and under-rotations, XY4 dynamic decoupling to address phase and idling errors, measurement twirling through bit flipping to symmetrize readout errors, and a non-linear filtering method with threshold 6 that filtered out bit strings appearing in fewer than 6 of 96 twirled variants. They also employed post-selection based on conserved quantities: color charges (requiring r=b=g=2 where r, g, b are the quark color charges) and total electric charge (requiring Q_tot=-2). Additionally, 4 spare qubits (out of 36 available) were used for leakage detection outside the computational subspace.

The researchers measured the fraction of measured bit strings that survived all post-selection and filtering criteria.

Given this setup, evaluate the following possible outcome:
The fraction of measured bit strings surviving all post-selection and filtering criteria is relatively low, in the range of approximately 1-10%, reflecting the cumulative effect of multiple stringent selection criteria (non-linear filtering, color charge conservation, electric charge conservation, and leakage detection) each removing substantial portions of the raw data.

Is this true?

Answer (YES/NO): YES